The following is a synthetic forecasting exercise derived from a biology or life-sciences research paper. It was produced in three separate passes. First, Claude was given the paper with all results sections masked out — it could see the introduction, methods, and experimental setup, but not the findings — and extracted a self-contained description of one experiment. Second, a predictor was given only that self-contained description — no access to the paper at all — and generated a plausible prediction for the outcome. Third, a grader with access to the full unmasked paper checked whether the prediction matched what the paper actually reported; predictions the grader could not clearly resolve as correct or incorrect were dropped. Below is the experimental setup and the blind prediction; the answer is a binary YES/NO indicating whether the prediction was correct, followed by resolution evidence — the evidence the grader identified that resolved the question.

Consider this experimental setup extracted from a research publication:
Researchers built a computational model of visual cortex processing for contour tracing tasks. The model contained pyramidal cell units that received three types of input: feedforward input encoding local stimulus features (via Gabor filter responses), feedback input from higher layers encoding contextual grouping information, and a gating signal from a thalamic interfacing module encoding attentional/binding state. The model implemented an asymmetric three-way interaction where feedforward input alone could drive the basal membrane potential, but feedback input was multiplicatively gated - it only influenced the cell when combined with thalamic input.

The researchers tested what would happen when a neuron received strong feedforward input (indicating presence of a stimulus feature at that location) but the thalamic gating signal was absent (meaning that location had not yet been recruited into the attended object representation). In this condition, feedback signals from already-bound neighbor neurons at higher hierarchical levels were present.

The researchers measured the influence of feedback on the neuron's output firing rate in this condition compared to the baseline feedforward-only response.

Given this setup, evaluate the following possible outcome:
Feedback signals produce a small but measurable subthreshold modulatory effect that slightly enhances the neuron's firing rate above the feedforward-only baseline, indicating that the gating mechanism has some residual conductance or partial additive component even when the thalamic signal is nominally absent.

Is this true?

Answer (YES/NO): NO